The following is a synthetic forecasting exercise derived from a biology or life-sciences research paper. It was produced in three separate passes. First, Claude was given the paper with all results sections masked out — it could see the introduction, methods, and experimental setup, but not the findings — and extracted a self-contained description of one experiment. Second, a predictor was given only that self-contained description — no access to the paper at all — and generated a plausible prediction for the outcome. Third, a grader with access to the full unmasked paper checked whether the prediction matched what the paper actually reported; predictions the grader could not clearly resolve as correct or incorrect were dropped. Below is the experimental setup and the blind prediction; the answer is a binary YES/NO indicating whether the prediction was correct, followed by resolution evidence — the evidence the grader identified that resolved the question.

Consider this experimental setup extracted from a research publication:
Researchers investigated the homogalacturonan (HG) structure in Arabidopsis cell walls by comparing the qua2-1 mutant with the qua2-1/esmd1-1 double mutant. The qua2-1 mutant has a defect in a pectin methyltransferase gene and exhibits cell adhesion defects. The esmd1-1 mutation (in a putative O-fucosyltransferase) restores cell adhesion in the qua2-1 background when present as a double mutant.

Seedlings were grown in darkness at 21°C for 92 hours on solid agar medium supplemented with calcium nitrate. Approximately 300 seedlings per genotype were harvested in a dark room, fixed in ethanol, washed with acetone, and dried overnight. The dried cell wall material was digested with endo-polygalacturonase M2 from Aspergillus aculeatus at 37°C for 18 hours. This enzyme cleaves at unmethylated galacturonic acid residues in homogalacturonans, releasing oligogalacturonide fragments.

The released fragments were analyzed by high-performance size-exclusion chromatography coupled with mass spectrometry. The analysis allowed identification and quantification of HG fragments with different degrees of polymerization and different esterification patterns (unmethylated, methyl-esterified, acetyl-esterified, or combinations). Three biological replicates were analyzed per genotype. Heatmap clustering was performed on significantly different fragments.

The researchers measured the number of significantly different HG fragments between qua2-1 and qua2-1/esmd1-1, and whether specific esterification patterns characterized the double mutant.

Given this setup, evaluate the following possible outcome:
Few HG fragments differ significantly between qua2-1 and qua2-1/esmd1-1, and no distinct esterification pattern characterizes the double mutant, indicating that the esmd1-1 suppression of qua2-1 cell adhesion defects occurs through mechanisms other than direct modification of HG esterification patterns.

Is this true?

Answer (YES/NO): NO